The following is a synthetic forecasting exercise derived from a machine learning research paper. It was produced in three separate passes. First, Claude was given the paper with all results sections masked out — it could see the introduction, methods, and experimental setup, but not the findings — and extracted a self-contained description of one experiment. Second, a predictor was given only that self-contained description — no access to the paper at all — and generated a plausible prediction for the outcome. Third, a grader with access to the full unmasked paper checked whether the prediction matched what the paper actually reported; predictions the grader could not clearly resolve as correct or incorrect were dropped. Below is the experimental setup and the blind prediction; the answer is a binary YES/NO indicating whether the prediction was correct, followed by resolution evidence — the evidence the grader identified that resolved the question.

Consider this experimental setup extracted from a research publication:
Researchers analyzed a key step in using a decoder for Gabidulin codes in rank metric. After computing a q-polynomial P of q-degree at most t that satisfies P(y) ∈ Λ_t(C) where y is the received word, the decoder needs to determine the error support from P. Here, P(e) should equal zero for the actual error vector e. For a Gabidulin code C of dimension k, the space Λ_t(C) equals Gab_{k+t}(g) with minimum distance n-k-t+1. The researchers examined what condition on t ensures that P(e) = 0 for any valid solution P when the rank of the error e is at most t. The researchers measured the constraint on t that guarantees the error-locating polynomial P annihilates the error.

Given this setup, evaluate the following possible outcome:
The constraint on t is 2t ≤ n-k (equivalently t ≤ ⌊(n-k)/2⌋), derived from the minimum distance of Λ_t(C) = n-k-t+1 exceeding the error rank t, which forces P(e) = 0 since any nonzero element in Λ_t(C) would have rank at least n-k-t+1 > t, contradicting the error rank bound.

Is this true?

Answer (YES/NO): YES